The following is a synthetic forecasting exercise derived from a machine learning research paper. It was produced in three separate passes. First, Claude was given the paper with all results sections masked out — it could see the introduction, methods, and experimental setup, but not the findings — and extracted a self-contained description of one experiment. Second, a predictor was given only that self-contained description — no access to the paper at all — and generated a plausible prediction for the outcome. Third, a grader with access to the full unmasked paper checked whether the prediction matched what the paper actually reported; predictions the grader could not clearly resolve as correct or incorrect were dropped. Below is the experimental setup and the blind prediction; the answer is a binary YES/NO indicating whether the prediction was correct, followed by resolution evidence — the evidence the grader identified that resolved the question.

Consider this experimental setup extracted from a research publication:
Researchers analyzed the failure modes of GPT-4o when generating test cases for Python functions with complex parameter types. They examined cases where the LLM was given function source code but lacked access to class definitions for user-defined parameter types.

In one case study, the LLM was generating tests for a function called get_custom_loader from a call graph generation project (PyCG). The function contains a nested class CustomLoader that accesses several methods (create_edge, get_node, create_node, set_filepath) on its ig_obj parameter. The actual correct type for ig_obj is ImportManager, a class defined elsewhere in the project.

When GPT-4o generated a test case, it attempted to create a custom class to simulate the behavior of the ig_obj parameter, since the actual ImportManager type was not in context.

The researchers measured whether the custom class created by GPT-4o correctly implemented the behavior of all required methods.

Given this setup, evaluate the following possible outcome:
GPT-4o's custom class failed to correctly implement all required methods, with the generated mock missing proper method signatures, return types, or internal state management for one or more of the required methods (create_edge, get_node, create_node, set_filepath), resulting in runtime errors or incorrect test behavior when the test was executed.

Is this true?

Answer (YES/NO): NO